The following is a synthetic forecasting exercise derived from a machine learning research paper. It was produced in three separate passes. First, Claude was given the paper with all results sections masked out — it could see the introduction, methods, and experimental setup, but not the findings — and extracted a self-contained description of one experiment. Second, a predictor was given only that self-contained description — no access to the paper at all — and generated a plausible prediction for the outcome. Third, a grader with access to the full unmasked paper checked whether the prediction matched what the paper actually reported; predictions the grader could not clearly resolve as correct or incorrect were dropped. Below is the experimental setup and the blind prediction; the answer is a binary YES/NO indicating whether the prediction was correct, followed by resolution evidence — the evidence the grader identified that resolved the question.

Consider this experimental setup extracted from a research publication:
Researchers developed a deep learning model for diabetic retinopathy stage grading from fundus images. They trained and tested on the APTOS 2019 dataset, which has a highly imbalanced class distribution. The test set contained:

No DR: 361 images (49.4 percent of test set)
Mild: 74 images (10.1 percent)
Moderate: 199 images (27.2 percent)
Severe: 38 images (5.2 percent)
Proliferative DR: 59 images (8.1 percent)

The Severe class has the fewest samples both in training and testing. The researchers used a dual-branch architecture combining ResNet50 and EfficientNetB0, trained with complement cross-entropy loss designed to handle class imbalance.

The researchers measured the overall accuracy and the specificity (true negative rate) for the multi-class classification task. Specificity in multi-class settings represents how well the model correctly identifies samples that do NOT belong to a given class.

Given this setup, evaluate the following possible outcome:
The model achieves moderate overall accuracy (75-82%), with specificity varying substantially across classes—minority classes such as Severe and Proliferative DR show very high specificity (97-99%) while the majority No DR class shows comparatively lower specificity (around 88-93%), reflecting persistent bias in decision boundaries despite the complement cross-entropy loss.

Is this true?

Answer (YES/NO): NO